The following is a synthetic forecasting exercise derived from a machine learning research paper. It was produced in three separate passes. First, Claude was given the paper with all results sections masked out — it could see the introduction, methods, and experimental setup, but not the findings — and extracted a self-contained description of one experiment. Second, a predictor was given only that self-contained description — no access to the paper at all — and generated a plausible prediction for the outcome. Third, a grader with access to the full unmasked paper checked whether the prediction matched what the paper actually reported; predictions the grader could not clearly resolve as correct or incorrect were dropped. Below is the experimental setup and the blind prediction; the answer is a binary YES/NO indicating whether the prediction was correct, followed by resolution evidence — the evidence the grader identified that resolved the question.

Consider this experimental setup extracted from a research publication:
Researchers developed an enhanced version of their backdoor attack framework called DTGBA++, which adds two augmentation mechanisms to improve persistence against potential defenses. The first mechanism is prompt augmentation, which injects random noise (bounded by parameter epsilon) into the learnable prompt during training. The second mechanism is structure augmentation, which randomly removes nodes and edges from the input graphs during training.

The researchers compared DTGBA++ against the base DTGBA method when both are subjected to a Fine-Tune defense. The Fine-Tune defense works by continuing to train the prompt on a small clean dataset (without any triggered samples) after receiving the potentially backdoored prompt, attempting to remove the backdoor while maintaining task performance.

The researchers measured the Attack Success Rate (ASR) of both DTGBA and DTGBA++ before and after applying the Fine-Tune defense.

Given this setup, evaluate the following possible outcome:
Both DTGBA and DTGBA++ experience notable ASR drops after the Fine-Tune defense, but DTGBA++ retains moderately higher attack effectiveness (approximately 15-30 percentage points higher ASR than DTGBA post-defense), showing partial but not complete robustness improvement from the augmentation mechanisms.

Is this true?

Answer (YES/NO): NO